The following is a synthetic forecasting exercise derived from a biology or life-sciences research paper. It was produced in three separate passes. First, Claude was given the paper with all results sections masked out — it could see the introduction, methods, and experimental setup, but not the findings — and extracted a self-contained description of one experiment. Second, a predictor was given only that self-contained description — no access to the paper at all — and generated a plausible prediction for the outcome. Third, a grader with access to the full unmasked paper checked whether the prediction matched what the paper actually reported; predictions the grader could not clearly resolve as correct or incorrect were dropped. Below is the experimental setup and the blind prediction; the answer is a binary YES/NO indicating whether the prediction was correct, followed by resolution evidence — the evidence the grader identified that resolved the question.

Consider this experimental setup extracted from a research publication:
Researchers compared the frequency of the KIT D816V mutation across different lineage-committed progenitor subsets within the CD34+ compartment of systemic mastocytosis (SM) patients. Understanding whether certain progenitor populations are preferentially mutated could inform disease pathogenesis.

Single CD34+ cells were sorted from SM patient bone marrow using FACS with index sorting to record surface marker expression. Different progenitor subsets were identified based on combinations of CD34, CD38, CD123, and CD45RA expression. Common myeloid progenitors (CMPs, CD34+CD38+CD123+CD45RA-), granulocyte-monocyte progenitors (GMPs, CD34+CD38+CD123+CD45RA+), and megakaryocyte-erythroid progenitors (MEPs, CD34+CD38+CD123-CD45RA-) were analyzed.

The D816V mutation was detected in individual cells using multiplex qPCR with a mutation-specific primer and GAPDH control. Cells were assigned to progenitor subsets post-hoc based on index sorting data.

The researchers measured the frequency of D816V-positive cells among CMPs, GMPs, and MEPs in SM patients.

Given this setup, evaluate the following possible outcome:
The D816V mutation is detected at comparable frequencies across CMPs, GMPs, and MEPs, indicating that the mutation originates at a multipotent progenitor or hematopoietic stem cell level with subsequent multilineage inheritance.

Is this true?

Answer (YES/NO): YES